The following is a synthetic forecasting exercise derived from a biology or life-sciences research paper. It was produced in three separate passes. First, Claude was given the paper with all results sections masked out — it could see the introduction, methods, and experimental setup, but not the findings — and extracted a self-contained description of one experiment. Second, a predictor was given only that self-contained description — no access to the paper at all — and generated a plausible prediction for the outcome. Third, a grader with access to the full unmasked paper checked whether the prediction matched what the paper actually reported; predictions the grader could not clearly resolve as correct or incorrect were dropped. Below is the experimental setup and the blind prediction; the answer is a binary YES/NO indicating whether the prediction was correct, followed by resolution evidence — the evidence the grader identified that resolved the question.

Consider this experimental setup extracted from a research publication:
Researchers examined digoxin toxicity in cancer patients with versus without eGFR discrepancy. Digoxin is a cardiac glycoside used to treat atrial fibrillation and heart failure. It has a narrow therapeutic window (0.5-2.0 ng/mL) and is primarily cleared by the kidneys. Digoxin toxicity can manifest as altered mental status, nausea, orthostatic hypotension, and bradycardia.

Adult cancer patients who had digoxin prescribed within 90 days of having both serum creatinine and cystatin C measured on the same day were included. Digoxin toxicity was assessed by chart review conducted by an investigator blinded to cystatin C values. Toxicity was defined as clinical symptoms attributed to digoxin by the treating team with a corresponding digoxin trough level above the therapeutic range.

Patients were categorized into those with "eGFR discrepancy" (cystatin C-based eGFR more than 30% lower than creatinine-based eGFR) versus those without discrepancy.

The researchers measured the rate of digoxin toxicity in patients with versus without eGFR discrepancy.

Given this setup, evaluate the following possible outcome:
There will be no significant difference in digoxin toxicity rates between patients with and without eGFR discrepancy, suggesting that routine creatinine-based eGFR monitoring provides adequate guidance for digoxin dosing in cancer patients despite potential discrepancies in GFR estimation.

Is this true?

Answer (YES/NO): NO